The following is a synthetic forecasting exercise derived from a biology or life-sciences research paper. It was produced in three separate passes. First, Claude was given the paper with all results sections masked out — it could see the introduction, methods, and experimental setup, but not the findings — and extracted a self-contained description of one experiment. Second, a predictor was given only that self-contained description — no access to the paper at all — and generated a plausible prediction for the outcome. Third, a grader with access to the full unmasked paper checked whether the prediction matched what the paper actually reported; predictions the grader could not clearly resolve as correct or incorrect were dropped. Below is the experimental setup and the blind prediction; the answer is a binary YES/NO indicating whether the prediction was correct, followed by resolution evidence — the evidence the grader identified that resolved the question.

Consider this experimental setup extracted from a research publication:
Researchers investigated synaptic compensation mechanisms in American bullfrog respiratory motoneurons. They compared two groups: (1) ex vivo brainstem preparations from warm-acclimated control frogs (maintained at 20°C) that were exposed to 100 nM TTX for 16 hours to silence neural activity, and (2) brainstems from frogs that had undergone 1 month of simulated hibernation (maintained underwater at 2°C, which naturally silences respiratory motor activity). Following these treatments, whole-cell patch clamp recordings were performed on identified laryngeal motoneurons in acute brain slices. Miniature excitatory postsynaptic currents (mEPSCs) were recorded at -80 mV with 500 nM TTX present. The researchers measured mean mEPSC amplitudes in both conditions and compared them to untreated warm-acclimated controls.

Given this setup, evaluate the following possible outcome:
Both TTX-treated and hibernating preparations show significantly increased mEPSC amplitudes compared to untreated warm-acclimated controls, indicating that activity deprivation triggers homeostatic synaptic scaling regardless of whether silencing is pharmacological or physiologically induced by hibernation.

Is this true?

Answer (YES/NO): YES